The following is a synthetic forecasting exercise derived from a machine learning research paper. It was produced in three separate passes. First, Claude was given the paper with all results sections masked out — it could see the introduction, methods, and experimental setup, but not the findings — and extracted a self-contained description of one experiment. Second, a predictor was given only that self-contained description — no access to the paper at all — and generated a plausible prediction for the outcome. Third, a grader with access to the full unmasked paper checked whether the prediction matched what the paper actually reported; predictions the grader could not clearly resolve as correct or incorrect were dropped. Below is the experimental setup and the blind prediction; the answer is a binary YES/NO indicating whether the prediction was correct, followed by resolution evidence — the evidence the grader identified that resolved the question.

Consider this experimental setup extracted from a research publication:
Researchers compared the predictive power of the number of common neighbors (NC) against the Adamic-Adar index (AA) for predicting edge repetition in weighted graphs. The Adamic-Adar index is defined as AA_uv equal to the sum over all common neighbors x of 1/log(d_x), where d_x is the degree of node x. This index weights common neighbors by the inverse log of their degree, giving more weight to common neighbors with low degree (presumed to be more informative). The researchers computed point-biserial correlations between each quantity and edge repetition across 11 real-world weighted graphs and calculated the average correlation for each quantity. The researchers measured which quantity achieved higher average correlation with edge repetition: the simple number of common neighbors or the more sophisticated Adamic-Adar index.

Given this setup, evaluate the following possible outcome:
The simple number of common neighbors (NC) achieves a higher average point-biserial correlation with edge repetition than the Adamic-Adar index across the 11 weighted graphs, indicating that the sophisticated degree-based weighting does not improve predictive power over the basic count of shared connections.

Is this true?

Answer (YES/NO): NO